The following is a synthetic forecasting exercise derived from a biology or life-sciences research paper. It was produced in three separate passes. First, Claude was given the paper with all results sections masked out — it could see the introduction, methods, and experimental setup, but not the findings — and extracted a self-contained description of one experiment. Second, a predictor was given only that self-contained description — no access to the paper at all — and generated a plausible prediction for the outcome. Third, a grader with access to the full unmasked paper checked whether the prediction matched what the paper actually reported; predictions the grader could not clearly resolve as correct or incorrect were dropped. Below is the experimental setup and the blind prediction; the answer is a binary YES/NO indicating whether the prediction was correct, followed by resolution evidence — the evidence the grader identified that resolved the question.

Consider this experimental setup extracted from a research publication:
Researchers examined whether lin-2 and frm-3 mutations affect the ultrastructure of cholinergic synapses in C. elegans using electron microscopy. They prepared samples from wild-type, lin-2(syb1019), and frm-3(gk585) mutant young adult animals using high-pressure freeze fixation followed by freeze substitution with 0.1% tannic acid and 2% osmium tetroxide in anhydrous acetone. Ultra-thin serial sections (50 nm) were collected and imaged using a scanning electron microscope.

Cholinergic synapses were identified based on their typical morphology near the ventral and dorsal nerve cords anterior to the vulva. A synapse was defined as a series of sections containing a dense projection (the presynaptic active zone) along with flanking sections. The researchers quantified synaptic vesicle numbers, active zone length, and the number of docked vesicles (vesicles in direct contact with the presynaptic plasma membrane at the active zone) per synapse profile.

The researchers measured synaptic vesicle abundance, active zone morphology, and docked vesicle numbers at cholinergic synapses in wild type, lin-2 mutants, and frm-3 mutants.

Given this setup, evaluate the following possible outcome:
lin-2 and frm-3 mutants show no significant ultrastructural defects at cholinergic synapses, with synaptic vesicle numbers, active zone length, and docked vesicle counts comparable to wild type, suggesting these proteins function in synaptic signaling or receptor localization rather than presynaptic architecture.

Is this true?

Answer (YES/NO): YES